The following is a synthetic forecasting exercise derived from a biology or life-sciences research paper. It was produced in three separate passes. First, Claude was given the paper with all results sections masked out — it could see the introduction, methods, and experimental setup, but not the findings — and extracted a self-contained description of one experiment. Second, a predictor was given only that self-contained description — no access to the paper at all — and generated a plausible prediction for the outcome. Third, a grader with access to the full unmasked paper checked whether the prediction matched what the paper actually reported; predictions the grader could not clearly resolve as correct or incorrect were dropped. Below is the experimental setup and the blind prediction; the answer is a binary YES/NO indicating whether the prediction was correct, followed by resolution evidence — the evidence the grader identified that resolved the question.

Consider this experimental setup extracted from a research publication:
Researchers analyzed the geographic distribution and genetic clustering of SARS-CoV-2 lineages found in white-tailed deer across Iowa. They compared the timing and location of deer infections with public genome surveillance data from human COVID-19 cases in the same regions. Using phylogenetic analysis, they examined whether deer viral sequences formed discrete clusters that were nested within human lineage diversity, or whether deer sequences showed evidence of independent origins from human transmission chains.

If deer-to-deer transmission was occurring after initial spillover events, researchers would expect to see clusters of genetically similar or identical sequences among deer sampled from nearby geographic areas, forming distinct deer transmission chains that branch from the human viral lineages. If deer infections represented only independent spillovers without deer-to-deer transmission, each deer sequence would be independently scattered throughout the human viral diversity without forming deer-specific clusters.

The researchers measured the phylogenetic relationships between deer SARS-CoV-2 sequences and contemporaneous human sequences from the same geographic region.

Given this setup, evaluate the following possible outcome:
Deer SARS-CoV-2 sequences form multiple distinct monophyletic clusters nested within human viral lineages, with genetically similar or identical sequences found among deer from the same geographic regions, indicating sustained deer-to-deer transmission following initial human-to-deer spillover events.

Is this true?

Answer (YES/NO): YES